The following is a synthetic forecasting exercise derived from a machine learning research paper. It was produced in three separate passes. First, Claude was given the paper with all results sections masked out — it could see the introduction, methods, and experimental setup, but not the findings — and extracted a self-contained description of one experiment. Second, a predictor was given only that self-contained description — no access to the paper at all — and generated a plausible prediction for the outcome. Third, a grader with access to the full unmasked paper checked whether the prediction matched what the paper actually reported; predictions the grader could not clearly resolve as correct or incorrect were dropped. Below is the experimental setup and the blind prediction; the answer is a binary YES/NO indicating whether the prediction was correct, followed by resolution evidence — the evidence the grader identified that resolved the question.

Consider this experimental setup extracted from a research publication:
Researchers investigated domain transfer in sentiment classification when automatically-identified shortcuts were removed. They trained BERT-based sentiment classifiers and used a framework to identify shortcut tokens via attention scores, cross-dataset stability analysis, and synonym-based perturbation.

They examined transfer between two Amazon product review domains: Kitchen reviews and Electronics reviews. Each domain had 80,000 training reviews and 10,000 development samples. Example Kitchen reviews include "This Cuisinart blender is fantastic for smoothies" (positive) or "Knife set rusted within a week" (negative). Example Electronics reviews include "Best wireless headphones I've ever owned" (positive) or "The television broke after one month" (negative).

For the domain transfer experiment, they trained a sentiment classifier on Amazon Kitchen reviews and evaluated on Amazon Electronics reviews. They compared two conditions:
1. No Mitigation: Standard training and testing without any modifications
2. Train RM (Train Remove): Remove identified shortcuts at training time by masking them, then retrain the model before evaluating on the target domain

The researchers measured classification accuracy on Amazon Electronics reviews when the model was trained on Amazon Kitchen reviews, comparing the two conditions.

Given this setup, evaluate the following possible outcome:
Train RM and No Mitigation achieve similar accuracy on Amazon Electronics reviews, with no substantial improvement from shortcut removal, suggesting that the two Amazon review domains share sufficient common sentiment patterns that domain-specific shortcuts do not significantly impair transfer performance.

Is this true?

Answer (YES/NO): NO